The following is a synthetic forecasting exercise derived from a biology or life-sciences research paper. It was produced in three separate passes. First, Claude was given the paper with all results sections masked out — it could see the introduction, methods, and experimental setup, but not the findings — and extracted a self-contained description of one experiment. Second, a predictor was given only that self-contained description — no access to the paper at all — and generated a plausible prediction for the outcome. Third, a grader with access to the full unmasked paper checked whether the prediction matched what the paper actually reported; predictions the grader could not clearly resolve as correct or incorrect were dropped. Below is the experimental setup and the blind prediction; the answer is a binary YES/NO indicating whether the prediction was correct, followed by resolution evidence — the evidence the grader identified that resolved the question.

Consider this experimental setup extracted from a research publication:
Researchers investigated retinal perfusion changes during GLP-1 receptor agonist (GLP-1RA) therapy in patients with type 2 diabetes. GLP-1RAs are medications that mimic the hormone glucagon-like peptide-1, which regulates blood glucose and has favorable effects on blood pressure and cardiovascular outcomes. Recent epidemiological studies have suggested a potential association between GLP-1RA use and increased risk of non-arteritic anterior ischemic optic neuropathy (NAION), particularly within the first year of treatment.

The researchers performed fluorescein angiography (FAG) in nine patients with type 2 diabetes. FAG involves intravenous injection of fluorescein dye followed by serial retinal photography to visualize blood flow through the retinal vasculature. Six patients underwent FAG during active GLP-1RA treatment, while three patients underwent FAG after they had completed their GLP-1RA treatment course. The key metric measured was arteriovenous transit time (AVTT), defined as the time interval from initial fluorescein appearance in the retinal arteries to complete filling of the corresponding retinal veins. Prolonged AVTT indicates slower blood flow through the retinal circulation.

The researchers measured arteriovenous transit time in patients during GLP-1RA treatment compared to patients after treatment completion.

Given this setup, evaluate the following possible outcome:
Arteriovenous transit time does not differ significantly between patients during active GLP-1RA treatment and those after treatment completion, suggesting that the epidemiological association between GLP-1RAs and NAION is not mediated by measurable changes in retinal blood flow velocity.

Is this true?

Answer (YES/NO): NO